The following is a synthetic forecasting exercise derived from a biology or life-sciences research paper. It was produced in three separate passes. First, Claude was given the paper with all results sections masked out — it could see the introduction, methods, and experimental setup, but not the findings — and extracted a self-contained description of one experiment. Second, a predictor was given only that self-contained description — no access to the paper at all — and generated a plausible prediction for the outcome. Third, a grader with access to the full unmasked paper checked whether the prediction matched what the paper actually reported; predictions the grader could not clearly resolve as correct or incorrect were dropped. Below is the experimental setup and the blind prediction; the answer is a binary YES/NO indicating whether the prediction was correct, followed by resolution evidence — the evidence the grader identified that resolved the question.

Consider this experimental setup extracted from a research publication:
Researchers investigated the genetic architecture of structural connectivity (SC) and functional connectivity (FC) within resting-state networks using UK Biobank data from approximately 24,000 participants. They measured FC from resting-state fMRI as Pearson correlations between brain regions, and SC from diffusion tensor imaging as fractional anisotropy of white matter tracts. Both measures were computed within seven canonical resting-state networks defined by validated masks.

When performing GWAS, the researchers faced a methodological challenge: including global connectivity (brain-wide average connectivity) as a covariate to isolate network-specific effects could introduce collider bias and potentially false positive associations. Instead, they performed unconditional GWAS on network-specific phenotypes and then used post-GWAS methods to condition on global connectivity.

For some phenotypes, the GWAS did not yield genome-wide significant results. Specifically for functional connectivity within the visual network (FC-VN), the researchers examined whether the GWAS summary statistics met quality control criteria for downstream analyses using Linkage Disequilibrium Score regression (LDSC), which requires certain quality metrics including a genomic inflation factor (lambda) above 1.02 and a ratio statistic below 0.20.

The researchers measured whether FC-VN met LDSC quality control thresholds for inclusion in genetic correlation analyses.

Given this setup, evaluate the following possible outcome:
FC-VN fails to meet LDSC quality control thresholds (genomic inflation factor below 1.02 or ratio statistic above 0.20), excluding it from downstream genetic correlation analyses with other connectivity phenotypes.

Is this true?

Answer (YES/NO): YES